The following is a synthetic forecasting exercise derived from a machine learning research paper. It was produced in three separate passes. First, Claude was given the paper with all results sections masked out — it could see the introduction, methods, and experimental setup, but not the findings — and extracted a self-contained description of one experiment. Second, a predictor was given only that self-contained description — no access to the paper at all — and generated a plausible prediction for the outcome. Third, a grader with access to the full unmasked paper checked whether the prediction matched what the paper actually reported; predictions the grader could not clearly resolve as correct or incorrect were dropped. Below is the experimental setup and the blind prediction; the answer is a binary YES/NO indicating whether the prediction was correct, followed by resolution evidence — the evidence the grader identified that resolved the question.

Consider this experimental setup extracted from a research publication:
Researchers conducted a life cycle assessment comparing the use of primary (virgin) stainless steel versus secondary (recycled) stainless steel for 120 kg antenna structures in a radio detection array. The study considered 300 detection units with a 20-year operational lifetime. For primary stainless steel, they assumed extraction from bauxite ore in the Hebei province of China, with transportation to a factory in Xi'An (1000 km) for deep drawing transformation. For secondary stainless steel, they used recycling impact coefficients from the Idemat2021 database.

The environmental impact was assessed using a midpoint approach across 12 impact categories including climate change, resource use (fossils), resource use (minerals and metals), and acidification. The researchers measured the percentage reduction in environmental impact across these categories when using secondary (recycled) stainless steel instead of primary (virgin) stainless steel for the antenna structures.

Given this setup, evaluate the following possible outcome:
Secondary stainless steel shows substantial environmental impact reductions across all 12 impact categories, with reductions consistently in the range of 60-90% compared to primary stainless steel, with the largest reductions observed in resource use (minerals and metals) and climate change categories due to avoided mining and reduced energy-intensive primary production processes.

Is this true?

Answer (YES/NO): NO